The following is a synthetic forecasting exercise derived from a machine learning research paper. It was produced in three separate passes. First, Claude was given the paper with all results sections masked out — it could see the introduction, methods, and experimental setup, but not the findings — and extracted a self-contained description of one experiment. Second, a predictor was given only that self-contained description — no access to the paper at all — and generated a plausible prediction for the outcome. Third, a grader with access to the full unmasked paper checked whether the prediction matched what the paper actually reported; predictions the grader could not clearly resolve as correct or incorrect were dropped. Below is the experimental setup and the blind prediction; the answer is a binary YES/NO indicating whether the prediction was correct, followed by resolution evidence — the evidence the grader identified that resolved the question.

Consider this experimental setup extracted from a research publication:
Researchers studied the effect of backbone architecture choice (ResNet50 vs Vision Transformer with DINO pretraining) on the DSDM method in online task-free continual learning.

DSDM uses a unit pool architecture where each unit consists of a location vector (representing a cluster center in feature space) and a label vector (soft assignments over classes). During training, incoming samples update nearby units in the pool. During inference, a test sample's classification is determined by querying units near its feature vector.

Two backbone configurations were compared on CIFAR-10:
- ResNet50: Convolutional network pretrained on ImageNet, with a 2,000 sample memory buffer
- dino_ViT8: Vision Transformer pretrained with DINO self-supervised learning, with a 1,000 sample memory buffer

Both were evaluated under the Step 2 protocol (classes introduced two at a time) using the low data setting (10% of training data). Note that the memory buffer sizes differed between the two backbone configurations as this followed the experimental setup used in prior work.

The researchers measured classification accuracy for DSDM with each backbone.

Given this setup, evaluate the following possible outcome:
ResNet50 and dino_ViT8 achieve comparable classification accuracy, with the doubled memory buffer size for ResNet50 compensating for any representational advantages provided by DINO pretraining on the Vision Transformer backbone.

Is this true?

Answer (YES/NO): NO